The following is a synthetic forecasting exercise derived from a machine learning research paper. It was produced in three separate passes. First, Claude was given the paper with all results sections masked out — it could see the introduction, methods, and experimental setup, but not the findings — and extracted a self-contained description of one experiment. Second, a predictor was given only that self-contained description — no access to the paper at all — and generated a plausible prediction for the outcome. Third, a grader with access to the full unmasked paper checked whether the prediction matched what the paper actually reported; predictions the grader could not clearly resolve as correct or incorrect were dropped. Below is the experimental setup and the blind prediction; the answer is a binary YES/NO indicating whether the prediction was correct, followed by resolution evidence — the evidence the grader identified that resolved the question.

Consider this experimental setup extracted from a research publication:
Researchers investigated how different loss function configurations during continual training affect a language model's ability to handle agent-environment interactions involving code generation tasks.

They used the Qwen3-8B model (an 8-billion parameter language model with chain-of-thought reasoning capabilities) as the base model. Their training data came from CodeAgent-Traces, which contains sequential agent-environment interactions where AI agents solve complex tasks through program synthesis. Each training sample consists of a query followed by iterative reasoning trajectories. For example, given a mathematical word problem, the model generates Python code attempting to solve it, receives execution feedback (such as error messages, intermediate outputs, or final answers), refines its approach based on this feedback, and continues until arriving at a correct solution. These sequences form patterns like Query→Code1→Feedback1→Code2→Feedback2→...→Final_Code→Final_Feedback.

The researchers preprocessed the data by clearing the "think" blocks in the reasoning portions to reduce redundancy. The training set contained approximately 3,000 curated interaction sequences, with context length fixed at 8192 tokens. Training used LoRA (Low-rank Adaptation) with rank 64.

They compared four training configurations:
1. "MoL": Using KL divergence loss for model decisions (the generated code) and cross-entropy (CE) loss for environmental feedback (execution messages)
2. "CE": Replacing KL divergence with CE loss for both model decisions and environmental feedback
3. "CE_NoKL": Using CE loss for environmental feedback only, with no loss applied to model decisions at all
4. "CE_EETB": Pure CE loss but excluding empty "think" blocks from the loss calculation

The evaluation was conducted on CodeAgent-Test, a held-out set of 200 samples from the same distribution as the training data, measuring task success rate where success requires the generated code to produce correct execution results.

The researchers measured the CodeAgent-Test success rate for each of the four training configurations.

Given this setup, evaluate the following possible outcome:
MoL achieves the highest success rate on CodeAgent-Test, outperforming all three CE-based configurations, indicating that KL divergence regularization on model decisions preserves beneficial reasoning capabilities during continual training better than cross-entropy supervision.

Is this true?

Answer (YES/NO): YES